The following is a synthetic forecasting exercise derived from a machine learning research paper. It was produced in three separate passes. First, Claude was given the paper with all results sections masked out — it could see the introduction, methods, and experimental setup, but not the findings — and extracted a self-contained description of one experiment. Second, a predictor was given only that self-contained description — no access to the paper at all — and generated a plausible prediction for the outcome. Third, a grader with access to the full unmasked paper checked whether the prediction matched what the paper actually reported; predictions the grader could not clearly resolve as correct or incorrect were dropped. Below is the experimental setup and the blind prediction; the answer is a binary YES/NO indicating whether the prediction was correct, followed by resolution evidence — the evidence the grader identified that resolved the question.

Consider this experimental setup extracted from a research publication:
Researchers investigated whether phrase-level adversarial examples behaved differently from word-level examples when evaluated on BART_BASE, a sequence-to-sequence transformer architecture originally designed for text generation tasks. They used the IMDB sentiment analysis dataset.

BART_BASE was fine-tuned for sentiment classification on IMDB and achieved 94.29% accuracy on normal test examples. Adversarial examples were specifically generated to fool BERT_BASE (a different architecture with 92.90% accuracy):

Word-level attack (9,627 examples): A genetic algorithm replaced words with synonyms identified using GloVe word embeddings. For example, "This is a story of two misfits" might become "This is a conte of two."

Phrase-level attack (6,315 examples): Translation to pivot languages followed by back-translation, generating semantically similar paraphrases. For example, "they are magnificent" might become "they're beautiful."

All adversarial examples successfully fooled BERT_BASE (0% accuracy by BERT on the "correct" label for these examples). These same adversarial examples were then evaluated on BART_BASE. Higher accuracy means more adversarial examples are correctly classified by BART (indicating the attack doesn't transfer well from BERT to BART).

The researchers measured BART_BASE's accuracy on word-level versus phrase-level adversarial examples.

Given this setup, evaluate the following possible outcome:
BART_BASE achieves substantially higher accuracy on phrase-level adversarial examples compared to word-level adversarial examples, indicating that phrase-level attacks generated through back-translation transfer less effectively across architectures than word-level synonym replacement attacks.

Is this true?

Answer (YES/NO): NO